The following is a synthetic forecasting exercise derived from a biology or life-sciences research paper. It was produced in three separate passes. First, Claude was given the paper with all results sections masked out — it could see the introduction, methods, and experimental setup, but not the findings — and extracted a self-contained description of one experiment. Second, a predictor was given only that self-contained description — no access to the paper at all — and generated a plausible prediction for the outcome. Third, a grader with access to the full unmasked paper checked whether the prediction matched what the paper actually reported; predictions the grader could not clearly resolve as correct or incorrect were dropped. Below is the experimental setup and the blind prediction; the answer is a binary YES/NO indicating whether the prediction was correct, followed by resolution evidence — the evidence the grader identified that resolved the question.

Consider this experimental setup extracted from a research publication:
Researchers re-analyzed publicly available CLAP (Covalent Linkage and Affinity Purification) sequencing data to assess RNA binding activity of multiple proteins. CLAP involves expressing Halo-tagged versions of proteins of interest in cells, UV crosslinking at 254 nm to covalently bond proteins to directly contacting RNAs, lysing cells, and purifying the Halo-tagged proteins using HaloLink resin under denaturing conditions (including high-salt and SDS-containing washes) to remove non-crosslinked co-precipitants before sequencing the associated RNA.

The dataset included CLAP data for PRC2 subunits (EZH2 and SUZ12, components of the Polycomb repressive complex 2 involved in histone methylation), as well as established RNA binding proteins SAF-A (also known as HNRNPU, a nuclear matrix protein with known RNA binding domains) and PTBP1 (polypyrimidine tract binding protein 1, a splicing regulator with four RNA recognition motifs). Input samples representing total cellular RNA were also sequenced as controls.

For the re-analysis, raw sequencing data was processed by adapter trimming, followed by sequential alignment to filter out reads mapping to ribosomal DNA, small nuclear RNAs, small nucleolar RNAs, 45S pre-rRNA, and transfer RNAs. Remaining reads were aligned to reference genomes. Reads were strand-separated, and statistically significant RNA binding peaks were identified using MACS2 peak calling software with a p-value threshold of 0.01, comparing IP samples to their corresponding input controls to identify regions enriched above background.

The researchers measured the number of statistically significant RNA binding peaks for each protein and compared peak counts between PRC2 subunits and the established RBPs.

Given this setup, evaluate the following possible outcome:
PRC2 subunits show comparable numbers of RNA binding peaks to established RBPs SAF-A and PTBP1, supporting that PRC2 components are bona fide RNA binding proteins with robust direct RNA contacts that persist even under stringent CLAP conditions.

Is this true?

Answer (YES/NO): NO